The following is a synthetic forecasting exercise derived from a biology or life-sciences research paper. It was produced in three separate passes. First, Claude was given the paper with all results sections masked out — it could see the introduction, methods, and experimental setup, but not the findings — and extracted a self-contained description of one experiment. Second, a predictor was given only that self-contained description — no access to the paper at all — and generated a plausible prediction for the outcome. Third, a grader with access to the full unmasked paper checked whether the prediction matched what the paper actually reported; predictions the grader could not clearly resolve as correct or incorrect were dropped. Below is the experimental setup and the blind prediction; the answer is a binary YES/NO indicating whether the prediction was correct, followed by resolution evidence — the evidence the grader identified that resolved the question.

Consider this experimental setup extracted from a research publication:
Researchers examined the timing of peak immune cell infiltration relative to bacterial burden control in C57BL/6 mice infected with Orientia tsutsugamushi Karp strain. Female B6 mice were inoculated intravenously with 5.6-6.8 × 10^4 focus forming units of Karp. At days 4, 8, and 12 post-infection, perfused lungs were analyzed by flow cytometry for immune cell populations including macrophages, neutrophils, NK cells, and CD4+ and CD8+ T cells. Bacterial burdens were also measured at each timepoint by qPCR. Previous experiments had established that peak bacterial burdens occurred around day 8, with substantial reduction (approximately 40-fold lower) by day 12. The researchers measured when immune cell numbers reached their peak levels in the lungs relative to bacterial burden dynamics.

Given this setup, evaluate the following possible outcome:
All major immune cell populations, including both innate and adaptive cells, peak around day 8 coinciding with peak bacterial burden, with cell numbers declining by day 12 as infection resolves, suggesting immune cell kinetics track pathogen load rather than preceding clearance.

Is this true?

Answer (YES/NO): NO